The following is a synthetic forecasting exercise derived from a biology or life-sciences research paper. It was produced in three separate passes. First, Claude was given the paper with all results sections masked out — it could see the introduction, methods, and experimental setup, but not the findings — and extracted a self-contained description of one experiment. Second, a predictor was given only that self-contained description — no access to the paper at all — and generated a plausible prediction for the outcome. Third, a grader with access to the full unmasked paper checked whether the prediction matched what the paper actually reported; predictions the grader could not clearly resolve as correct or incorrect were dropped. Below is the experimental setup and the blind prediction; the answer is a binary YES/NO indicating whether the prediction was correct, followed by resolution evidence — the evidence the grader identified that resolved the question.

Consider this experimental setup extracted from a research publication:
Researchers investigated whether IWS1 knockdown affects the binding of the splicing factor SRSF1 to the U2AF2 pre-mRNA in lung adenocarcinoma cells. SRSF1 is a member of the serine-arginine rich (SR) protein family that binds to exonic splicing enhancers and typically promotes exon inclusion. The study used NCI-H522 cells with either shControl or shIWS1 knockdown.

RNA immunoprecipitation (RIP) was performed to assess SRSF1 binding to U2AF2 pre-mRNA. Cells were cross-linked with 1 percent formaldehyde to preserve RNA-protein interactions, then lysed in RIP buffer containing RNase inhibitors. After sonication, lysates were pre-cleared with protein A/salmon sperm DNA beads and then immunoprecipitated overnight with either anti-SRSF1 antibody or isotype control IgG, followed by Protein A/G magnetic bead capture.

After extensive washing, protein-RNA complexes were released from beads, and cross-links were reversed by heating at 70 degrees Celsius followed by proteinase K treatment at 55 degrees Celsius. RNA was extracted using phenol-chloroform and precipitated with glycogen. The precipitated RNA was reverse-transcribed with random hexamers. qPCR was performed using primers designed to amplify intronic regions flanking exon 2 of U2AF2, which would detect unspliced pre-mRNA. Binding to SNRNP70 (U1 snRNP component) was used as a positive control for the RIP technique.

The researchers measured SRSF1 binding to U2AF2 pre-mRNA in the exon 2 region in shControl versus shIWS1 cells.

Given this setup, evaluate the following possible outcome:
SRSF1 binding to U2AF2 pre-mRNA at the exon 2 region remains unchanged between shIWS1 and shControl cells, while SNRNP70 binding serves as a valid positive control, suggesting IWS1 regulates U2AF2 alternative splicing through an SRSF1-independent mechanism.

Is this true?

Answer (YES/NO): NO